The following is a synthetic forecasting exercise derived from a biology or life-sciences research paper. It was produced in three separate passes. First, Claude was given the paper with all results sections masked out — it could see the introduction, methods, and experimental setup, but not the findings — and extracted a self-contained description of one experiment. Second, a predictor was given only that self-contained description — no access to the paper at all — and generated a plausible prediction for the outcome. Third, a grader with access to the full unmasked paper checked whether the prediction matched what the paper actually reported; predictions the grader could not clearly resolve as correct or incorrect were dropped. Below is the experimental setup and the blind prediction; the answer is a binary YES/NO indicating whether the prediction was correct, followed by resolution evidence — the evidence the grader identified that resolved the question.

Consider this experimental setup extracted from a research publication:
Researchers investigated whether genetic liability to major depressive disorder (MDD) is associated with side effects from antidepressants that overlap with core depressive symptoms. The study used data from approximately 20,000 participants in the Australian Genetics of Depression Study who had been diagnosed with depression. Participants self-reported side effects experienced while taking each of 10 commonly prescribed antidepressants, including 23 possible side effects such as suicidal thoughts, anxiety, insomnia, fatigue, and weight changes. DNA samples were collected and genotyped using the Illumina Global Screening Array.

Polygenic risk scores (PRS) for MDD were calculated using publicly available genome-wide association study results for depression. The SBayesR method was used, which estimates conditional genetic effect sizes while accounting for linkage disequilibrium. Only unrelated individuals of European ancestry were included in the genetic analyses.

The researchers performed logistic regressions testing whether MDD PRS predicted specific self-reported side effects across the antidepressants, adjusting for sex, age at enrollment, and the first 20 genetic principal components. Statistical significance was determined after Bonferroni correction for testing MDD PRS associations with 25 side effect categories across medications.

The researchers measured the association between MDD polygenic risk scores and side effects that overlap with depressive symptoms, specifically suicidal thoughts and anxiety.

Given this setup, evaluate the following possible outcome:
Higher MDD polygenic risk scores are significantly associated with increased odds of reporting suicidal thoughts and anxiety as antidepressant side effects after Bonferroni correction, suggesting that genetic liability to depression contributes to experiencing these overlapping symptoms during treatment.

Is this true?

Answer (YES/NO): YES